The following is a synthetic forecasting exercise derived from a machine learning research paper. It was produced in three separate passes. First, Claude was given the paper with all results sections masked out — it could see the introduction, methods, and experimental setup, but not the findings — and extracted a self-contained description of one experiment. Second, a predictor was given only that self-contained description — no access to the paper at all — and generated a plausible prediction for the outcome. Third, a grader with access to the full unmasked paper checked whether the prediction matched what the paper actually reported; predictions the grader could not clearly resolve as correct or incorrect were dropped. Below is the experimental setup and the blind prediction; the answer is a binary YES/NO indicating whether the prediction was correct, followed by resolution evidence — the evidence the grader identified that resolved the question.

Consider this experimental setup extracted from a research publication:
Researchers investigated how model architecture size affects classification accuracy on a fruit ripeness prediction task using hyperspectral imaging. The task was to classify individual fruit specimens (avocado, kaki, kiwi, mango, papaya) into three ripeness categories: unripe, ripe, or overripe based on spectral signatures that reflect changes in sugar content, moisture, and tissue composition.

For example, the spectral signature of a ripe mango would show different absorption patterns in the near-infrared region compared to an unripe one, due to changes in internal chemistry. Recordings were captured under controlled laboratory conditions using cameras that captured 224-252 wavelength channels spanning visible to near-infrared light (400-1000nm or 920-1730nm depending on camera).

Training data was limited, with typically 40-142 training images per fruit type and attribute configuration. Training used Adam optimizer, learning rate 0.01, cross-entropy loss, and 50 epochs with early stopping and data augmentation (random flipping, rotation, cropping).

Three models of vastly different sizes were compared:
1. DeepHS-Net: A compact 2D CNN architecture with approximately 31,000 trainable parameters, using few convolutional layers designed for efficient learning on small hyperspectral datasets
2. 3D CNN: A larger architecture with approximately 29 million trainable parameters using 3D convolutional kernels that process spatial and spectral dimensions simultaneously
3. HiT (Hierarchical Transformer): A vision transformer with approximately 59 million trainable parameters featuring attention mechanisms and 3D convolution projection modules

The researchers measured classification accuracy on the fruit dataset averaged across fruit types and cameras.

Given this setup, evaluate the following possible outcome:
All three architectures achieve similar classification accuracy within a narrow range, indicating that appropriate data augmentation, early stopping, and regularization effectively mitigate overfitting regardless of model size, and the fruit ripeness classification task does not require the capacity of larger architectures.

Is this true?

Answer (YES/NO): NO